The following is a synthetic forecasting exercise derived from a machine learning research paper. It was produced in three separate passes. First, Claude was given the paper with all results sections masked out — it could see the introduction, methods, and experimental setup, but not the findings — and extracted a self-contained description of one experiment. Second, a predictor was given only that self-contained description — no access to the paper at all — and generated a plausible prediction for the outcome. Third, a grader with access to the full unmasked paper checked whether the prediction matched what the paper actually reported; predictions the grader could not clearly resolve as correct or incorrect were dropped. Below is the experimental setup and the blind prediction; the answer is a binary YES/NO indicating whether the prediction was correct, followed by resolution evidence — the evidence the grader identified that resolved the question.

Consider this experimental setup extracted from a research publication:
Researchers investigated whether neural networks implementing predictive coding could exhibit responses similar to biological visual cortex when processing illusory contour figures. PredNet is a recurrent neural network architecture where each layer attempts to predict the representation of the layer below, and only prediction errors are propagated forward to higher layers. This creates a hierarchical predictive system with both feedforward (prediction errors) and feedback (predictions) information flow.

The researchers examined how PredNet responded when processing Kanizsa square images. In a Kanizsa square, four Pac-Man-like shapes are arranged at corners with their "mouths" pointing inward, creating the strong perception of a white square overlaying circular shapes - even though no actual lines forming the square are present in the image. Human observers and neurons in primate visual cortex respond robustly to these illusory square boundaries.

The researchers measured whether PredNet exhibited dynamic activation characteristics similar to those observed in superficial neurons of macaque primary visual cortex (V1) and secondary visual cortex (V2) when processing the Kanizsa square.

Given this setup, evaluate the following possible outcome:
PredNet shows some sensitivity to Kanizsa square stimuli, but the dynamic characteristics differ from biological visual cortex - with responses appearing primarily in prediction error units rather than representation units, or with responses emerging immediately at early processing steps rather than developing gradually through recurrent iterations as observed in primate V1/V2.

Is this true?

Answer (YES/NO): NO